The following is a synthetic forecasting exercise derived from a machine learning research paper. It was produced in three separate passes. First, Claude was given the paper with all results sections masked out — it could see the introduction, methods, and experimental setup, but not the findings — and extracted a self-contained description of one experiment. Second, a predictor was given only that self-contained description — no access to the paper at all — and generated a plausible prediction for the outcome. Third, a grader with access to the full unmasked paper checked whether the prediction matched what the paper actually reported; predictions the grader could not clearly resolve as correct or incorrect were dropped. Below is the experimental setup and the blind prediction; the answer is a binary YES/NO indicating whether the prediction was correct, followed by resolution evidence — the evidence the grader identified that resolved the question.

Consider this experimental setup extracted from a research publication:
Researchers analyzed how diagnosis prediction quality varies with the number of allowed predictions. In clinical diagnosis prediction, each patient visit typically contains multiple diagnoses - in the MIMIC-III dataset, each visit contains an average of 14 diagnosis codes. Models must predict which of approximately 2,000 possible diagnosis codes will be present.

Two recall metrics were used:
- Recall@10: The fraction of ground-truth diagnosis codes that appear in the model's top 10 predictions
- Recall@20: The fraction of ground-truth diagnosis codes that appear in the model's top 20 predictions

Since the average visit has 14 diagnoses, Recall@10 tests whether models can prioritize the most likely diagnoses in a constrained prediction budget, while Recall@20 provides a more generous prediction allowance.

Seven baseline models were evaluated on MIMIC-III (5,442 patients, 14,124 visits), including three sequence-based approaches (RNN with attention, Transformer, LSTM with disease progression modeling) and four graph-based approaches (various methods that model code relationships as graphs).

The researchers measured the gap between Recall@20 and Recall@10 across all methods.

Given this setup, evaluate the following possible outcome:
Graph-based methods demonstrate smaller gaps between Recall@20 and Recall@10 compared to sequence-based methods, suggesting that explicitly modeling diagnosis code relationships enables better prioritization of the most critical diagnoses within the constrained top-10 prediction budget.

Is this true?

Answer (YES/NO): NO